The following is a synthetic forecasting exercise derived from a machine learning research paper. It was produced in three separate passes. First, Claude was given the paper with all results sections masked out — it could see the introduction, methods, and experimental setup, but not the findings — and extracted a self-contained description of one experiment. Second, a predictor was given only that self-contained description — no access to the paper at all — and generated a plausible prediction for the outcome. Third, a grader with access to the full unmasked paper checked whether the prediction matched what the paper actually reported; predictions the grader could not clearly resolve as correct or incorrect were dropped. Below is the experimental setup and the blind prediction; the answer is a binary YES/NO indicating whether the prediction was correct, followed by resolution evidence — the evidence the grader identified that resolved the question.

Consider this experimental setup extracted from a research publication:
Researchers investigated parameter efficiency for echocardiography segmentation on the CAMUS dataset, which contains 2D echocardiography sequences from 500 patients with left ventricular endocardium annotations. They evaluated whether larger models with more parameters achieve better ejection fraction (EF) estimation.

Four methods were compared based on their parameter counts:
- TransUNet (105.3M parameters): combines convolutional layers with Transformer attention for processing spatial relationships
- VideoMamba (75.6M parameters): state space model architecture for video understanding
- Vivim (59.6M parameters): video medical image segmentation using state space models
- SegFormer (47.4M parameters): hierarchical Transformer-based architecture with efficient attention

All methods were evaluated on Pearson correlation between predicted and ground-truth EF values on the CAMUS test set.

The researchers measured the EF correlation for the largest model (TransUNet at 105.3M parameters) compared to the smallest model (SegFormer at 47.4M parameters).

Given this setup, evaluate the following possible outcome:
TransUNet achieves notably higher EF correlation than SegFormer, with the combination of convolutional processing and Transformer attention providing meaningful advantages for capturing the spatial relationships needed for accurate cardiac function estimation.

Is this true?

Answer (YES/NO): YES